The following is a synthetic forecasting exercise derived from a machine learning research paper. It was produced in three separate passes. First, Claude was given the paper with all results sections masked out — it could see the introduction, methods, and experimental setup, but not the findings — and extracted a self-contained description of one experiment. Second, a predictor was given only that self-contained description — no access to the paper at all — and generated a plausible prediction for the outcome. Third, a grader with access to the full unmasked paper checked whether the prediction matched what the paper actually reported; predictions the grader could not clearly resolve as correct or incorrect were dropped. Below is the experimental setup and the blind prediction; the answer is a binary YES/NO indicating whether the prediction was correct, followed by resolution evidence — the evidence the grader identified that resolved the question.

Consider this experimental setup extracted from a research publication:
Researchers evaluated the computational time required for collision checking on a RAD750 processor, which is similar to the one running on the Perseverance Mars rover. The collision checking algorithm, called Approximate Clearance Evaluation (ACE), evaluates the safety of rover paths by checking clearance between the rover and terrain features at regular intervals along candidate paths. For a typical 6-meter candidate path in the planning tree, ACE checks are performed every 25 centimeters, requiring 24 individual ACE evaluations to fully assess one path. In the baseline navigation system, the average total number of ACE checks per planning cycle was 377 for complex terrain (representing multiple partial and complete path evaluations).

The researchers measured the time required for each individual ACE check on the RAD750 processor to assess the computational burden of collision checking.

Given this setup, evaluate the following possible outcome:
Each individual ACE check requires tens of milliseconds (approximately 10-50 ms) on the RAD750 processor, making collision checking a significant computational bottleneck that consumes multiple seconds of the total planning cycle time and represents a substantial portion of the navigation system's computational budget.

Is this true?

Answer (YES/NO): YES